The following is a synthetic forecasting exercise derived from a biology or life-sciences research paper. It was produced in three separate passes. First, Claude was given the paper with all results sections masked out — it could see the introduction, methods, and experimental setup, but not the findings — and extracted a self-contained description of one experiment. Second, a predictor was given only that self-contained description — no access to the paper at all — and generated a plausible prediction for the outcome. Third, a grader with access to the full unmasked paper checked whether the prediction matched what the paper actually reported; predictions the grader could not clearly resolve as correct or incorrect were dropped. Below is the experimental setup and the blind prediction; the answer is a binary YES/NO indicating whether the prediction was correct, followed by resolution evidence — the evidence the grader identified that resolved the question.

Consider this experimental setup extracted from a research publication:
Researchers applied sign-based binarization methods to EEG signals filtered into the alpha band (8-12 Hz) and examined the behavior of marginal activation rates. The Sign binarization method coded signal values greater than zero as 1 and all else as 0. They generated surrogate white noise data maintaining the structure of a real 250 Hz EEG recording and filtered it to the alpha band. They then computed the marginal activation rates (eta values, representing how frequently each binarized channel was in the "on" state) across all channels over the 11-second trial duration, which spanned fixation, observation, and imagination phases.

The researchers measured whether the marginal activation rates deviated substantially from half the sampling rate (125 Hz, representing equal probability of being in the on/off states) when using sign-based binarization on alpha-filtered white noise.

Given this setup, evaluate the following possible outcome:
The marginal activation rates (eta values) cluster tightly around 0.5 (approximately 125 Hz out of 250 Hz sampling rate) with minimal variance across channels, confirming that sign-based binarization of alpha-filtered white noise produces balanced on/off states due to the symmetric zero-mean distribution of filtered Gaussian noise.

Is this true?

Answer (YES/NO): YES